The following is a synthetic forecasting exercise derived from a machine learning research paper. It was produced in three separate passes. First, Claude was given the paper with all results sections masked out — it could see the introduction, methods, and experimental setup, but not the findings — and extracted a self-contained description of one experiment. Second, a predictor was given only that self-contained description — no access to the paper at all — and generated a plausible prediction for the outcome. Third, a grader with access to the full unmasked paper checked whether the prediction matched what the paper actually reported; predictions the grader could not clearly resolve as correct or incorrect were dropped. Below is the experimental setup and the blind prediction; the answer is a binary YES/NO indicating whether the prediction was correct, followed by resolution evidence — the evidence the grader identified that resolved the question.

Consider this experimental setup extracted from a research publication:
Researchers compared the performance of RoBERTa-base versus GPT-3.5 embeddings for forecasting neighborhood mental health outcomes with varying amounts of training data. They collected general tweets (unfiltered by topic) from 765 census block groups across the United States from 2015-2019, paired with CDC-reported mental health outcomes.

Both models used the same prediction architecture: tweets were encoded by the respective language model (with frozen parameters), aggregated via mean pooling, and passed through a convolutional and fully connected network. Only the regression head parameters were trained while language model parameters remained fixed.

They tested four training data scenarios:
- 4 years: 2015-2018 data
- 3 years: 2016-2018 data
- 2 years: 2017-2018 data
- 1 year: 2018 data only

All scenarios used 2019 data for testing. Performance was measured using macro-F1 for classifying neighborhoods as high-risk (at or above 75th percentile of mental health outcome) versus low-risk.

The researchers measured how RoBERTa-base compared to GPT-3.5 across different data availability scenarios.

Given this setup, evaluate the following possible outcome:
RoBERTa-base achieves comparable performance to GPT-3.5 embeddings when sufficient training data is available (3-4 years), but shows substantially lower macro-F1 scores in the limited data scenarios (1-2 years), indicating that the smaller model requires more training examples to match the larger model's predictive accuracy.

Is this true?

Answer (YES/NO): NO